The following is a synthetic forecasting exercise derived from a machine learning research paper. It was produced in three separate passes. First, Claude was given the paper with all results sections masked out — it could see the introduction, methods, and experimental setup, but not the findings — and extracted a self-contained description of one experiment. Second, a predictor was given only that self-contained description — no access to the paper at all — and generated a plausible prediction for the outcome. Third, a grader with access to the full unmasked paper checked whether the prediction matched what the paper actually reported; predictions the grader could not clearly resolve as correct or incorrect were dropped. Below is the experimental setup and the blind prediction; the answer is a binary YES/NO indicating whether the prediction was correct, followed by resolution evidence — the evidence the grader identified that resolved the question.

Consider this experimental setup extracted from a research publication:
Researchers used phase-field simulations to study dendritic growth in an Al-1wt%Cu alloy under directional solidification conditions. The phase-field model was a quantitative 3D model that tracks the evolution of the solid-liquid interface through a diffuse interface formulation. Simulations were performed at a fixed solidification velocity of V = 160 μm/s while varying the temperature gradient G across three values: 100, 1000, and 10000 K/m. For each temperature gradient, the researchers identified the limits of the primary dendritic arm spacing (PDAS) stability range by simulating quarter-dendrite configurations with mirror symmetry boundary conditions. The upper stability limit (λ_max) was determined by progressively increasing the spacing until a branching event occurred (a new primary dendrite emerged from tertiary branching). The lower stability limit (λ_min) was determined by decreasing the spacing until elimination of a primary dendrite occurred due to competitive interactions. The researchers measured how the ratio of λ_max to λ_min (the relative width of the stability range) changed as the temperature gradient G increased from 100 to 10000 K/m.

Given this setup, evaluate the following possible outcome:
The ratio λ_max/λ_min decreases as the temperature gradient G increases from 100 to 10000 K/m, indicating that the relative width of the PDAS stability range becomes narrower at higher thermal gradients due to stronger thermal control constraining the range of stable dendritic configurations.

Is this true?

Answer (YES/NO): YES